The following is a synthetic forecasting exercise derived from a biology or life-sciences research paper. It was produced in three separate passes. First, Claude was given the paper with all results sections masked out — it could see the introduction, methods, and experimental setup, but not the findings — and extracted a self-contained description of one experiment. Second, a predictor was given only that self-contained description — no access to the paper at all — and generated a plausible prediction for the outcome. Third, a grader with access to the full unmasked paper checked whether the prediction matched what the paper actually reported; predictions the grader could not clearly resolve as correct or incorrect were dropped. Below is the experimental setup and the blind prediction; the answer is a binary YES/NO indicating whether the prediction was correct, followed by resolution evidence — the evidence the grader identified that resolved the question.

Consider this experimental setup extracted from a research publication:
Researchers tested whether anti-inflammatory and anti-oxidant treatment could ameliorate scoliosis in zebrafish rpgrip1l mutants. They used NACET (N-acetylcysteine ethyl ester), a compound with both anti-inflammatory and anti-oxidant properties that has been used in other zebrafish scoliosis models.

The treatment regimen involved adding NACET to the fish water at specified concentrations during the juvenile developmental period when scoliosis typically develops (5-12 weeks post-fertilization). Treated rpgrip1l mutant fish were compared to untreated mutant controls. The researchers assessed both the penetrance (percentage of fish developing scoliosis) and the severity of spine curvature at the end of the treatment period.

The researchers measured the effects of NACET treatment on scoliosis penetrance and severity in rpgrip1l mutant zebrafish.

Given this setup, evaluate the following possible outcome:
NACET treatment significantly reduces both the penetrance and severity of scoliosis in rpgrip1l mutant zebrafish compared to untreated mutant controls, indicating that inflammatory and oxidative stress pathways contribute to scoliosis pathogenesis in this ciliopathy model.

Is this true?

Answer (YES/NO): YES